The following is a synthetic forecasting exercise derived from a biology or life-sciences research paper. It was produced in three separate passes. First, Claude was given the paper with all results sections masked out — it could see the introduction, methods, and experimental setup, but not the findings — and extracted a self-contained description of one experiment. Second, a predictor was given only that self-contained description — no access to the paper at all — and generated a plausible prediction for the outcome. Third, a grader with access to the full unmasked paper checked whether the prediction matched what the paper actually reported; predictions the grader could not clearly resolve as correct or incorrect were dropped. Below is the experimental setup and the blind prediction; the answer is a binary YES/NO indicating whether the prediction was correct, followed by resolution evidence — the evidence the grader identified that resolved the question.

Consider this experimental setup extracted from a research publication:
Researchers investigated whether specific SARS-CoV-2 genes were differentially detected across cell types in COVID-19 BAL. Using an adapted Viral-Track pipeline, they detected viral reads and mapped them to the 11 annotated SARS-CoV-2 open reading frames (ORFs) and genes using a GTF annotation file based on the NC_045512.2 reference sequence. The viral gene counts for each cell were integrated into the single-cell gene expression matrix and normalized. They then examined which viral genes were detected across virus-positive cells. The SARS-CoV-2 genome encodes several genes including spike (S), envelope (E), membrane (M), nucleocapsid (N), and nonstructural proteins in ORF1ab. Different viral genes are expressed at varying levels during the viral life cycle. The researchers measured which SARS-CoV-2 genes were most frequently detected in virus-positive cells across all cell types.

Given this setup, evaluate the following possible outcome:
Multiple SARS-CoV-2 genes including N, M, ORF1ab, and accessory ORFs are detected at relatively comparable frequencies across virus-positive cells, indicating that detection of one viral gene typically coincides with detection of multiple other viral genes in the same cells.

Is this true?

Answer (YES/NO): NO